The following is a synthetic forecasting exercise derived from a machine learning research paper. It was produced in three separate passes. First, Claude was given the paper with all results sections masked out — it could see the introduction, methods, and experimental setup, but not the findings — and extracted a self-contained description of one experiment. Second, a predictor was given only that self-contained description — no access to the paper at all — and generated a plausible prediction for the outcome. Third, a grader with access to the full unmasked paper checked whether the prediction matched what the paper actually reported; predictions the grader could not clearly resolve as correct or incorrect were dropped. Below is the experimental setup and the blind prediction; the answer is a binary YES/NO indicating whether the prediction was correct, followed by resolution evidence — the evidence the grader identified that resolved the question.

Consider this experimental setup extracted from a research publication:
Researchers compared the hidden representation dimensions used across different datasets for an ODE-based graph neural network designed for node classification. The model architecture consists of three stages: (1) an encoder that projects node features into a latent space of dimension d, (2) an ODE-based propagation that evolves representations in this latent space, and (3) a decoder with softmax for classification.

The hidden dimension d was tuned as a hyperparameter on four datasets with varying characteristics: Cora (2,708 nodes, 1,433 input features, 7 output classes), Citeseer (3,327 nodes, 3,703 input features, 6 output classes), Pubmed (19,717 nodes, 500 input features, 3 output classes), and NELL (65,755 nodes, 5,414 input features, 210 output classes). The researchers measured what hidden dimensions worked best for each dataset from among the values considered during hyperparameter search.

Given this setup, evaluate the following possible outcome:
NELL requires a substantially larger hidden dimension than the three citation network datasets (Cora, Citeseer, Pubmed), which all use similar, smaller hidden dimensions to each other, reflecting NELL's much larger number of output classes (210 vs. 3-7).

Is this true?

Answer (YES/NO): YES